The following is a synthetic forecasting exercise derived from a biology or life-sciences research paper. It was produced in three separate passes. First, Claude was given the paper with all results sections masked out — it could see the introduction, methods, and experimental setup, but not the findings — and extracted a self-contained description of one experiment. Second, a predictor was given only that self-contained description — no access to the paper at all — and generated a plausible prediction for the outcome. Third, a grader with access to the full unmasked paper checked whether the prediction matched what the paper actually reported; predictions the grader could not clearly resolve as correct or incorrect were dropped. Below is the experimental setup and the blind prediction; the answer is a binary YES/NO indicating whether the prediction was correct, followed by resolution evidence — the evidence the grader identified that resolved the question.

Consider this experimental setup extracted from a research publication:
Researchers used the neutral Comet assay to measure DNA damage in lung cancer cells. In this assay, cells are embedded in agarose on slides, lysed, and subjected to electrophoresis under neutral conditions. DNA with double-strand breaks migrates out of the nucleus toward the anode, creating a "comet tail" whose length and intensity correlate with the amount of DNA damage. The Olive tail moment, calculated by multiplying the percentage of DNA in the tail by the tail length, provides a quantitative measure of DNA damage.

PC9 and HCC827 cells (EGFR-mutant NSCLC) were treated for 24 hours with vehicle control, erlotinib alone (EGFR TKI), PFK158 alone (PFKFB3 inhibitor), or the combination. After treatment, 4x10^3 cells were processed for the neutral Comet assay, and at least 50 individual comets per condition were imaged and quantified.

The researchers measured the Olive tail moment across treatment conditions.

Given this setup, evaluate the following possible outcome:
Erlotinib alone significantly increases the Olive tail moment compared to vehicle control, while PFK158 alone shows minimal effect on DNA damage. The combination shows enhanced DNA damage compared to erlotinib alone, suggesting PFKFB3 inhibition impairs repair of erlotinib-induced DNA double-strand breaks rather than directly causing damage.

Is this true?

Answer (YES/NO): NO